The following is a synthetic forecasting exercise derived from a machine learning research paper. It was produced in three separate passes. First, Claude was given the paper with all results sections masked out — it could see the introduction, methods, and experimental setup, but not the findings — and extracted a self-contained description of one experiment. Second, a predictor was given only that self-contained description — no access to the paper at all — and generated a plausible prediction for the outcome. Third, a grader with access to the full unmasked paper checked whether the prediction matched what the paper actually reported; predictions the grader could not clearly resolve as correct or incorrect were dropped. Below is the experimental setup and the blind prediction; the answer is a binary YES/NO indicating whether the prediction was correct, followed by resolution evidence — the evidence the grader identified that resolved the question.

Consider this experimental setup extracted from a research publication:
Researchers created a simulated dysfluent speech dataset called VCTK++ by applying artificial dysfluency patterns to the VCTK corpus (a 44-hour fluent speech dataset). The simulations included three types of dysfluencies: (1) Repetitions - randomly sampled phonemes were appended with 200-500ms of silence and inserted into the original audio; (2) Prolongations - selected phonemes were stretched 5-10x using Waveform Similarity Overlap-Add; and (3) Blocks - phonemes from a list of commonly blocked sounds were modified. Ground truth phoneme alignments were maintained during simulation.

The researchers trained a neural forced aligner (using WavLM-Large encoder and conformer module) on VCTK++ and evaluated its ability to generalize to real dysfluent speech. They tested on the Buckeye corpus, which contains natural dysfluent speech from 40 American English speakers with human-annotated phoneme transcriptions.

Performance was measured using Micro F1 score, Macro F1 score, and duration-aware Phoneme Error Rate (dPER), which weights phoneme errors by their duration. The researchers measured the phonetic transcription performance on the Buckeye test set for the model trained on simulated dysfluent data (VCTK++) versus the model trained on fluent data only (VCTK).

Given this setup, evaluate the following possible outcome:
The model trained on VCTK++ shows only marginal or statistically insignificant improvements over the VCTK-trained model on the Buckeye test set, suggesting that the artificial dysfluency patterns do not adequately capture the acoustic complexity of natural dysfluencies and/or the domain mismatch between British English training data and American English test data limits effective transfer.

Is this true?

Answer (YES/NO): NO